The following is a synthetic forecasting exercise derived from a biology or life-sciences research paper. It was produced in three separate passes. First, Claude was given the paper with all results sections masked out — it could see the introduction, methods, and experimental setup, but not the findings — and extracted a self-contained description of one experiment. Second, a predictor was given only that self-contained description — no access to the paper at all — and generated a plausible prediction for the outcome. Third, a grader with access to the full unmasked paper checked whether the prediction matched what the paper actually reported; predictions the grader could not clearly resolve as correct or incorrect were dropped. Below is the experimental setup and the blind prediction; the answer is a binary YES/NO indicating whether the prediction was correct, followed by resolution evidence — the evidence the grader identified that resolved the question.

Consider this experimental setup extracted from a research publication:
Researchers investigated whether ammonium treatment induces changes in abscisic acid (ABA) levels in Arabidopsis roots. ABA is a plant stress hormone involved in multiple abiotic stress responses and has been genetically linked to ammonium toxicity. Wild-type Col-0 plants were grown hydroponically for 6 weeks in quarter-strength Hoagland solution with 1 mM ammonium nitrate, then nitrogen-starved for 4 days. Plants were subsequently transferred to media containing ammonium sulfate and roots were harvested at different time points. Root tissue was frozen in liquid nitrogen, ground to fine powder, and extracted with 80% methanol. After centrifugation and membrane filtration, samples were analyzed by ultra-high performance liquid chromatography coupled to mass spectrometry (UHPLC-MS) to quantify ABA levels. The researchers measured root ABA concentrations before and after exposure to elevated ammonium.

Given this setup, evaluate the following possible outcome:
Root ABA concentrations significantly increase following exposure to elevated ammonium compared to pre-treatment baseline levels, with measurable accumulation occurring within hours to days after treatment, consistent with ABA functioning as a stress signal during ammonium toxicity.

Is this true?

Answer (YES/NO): YES